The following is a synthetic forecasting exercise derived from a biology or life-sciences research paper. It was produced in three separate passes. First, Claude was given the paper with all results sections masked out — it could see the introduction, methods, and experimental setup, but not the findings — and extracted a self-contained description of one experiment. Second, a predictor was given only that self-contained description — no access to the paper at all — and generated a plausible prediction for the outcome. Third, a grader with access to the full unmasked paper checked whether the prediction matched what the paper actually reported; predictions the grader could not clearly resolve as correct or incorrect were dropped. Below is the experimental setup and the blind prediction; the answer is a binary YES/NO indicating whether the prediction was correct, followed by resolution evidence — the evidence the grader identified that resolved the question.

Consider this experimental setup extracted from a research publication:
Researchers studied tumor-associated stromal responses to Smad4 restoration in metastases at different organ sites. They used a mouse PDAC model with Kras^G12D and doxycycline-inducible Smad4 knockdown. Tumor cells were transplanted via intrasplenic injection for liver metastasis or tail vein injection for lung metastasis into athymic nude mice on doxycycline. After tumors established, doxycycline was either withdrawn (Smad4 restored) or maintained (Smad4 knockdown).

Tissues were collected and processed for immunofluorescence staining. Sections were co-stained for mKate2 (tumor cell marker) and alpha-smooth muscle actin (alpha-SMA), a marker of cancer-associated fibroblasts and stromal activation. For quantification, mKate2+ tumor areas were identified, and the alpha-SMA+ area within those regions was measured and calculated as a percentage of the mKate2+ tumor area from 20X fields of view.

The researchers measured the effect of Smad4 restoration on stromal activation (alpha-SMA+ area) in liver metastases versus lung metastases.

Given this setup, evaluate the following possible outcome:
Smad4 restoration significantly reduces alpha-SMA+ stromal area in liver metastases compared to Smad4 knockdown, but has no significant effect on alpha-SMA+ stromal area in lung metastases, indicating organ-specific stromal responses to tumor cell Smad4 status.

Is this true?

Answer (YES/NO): NO